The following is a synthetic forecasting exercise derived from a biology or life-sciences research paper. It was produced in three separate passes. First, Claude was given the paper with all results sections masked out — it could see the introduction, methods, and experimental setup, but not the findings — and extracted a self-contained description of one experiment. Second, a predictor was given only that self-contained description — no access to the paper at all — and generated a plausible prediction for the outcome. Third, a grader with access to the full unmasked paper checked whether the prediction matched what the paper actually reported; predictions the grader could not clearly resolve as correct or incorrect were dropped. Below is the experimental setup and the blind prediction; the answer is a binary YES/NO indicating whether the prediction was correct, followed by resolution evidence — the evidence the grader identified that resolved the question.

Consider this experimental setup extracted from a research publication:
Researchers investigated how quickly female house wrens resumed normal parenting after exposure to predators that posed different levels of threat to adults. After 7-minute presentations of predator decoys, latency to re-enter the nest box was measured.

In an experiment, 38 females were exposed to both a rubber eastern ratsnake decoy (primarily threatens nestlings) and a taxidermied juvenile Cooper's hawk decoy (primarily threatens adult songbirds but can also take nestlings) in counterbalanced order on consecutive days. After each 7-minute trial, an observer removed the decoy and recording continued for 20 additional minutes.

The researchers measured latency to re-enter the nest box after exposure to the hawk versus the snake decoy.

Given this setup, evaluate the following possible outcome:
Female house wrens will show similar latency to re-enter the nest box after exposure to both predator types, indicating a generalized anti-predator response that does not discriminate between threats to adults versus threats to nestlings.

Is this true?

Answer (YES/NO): NO